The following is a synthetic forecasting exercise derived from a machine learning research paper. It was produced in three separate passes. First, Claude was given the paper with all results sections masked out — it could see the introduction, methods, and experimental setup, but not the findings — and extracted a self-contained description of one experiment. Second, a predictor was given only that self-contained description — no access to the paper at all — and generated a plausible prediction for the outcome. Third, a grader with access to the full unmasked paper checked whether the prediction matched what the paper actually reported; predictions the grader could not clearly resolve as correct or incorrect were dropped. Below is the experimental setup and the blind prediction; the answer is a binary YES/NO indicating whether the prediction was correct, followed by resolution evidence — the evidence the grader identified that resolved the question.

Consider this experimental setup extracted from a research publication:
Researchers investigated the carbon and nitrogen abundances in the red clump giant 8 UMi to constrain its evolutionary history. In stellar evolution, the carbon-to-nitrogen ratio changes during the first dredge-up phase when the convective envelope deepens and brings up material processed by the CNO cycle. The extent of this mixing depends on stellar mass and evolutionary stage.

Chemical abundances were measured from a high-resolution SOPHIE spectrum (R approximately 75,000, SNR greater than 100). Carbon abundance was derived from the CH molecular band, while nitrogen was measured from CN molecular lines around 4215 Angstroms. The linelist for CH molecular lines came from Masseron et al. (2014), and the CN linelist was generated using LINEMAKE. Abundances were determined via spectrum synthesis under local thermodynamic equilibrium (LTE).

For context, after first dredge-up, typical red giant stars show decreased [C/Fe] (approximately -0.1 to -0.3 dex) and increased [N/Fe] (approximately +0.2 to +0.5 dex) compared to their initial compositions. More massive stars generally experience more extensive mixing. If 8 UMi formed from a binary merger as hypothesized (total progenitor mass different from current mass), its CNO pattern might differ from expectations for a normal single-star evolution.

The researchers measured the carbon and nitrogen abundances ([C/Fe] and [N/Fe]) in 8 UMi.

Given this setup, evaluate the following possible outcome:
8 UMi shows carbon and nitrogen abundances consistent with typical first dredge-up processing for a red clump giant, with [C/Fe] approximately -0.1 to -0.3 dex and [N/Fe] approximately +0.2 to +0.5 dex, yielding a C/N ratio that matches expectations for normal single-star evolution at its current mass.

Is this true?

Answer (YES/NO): NO